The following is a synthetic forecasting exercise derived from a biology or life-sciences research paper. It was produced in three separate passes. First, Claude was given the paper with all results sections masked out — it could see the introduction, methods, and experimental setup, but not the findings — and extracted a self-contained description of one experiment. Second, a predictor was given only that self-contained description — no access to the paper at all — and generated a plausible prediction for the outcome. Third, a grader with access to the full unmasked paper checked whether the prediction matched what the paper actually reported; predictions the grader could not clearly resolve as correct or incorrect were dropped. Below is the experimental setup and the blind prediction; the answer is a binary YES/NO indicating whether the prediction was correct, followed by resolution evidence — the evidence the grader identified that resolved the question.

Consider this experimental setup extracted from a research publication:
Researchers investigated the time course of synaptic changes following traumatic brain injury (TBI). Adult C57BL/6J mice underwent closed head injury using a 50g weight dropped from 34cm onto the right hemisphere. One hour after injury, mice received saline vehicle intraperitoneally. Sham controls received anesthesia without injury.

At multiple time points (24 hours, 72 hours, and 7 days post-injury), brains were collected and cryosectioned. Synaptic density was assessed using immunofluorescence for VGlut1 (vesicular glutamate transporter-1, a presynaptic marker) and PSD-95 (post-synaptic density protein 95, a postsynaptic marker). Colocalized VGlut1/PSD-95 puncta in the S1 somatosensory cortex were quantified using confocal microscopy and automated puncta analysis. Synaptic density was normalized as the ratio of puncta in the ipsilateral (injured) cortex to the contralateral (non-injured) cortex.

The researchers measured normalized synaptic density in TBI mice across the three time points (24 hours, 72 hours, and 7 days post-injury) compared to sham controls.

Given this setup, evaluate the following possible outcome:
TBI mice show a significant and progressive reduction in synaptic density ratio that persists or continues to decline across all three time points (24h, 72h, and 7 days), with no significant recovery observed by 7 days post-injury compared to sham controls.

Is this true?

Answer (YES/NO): NO